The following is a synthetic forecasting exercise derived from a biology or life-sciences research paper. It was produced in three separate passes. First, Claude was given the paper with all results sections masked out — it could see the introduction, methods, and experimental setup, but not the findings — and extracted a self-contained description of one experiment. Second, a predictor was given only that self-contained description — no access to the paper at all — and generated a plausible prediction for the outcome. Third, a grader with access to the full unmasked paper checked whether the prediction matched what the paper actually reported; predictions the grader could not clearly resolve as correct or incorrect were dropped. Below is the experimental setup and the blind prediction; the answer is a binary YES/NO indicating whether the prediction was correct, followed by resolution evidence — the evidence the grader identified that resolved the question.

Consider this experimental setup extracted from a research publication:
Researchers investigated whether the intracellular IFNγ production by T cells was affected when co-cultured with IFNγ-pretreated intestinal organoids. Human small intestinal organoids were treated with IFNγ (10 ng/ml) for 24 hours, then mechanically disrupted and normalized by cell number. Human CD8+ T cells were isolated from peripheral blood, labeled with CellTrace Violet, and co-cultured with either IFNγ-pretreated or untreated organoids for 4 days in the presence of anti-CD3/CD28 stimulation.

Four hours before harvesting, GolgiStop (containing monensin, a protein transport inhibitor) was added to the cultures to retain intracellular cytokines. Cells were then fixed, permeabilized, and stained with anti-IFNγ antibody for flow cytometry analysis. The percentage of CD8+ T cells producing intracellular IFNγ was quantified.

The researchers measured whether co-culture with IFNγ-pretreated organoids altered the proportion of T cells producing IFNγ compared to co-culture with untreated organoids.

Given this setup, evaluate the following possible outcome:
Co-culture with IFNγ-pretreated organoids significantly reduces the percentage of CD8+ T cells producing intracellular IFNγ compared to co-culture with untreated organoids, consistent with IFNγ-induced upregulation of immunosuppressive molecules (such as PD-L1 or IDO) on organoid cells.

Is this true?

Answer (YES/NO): NO